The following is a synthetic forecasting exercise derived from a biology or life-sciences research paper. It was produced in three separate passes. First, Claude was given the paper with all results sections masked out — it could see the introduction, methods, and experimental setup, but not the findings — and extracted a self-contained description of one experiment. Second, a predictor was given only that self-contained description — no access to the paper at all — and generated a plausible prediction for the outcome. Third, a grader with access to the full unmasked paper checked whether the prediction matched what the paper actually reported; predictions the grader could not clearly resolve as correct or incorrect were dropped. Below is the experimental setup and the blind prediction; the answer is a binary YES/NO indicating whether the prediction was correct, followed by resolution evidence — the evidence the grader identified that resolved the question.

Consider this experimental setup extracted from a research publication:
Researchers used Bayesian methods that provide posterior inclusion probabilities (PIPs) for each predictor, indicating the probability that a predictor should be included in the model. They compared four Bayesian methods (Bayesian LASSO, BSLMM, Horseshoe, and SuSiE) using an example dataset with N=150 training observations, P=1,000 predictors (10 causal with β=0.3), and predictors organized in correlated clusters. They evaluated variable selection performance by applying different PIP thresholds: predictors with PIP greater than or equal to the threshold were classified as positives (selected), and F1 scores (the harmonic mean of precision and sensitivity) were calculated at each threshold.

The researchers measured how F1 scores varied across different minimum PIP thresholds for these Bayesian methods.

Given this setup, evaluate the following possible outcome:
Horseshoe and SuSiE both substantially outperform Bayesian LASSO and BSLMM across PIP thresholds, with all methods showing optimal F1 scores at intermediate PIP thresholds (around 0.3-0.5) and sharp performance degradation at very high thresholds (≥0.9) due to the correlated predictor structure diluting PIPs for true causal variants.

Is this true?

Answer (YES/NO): NO